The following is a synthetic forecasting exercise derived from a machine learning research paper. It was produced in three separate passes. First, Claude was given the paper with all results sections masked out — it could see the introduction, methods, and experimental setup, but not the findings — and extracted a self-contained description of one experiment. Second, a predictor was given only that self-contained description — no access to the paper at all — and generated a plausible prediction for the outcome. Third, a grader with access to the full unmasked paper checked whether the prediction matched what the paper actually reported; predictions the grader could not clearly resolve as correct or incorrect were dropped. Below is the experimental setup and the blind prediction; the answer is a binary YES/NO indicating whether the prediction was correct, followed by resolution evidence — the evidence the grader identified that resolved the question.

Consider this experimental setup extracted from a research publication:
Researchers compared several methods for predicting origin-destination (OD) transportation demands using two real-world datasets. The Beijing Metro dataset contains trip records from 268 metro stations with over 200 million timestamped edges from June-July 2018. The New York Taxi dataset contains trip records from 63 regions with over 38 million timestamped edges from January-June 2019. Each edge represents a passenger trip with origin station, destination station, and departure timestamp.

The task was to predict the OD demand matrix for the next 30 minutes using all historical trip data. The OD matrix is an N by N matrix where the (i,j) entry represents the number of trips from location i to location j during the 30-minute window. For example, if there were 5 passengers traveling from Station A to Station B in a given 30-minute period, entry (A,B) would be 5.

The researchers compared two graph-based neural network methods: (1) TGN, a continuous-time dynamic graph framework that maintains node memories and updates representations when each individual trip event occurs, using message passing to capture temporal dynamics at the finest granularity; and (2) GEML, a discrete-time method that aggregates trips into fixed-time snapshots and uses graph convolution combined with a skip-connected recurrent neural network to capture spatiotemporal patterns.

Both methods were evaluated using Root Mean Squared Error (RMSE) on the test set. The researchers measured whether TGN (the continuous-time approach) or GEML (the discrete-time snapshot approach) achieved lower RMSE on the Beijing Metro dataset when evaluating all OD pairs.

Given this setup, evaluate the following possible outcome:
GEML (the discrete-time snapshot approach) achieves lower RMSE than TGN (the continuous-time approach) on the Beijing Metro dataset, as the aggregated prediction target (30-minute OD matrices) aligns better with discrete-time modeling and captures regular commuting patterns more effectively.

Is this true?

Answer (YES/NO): YES